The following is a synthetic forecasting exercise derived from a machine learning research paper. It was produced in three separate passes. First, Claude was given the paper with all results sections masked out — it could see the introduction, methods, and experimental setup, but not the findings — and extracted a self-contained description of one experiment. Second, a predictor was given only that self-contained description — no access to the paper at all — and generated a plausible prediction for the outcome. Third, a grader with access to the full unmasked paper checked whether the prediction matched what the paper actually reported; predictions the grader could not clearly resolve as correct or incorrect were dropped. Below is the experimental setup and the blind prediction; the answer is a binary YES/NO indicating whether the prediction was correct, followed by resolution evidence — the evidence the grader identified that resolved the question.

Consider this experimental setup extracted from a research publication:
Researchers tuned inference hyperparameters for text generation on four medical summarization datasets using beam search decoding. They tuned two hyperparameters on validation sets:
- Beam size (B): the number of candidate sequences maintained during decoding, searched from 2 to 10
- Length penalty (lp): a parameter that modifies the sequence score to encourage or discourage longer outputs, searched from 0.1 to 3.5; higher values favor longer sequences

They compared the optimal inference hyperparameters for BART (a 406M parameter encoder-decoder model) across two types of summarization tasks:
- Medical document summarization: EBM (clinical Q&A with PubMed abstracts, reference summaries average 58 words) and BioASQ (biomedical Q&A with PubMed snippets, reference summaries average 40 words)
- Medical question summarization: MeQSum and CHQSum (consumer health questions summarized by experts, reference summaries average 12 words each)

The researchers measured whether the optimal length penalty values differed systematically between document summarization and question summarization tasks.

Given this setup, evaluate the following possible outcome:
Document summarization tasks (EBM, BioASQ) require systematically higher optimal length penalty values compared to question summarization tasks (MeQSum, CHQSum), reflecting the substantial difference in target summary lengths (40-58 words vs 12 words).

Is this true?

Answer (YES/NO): YES